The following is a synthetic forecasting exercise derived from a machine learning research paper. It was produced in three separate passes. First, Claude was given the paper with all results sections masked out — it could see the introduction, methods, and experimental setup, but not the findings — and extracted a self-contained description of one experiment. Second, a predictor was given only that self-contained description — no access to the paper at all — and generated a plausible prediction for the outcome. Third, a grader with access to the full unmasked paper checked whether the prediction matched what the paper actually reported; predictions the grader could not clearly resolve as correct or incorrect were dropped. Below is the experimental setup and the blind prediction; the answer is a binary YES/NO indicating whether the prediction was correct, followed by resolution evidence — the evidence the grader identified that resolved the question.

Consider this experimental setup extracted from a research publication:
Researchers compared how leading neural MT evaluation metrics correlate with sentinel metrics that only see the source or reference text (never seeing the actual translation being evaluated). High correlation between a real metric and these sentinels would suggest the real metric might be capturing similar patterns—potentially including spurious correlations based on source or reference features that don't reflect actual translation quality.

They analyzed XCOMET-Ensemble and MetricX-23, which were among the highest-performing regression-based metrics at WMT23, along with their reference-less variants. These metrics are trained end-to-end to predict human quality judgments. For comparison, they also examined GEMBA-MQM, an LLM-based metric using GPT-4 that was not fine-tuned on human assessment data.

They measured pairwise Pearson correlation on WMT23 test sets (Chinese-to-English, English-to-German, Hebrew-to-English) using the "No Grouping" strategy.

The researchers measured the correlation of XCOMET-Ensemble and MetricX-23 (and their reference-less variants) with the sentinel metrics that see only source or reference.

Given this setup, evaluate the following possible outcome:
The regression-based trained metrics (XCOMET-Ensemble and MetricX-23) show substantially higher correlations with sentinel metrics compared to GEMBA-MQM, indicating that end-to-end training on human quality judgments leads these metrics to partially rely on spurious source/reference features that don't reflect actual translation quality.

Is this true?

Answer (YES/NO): YES